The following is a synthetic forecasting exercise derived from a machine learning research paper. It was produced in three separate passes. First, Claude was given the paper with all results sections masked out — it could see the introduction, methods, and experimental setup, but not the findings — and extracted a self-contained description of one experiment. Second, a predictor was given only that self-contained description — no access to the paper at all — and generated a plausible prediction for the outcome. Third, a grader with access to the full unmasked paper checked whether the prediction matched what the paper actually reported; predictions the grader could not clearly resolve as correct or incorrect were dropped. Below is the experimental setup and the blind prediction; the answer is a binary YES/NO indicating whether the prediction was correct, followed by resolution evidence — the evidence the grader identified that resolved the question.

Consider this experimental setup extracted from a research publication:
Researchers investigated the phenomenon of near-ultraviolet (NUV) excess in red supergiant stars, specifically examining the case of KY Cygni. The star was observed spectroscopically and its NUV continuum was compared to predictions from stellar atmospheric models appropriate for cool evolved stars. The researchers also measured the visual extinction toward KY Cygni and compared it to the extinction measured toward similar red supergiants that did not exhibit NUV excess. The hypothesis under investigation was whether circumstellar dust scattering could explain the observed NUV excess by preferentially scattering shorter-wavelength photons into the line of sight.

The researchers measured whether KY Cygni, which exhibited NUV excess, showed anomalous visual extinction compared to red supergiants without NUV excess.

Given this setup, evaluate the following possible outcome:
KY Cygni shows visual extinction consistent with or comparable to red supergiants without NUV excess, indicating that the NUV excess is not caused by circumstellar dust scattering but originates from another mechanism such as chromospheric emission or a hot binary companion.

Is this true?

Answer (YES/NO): NO